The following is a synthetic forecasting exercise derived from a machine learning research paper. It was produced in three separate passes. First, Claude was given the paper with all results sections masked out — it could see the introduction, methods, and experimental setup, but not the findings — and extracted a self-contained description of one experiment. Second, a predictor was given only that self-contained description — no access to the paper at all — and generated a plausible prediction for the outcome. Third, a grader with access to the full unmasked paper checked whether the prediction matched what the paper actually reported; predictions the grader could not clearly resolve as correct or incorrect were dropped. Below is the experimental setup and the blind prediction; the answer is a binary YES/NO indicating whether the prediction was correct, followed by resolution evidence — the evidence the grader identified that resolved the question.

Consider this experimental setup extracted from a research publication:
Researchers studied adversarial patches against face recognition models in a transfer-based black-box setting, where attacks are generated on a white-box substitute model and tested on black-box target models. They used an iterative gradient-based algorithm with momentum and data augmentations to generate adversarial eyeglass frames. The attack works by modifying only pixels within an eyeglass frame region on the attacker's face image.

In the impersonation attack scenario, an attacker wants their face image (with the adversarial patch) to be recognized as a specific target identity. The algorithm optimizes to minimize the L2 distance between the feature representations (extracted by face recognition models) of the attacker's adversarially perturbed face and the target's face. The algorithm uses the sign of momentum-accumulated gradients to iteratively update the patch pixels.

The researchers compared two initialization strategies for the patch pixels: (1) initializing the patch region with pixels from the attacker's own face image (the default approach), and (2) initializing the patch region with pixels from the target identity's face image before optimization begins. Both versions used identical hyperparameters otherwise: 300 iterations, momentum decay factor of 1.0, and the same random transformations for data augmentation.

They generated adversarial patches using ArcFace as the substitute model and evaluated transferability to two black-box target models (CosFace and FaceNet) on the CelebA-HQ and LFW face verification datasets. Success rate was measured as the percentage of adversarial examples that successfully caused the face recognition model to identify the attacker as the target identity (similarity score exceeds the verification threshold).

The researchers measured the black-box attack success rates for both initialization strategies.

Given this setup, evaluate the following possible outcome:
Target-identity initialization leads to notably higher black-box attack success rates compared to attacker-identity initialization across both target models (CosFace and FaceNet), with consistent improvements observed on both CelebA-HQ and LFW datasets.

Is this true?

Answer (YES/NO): YES